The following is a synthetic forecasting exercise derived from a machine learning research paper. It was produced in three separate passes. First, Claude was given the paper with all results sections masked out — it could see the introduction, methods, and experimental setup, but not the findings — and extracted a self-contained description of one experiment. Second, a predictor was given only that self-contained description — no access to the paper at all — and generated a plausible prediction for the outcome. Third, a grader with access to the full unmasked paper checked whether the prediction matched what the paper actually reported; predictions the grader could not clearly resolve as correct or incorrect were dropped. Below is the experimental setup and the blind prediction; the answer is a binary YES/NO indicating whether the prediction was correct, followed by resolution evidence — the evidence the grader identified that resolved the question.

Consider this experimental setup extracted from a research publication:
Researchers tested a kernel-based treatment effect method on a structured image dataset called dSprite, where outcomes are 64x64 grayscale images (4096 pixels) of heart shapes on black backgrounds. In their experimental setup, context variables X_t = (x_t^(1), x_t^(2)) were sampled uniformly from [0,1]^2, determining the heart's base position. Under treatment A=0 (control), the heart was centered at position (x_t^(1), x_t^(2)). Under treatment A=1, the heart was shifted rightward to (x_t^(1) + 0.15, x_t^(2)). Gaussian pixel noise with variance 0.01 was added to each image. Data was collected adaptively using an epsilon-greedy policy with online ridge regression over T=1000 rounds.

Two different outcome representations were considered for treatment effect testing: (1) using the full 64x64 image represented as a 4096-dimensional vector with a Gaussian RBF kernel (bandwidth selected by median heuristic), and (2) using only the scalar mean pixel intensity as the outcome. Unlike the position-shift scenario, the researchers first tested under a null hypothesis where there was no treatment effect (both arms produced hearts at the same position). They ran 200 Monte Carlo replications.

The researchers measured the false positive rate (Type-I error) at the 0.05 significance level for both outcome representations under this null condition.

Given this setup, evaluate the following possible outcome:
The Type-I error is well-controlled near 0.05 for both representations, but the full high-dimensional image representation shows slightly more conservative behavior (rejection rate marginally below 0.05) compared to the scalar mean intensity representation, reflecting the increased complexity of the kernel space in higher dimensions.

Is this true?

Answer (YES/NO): NO